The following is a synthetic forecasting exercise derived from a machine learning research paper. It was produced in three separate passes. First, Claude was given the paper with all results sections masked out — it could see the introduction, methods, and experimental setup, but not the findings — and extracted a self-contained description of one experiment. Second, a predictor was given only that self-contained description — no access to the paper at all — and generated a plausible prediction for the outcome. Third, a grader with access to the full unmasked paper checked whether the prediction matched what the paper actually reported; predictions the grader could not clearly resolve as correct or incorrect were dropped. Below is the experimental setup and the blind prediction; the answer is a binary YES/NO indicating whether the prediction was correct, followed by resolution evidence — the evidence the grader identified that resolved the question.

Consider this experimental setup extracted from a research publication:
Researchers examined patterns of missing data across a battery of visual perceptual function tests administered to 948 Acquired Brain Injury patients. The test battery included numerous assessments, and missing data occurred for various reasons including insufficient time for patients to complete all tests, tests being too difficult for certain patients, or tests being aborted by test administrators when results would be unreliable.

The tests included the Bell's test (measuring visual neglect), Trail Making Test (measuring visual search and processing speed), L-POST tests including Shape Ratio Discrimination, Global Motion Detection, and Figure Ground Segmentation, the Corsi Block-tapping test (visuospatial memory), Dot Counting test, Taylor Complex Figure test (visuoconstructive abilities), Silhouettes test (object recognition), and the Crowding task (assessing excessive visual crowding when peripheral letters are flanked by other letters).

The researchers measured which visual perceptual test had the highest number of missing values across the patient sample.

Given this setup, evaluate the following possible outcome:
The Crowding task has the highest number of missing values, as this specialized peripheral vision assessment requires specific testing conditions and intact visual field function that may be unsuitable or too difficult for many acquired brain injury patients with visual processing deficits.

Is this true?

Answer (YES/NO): YES